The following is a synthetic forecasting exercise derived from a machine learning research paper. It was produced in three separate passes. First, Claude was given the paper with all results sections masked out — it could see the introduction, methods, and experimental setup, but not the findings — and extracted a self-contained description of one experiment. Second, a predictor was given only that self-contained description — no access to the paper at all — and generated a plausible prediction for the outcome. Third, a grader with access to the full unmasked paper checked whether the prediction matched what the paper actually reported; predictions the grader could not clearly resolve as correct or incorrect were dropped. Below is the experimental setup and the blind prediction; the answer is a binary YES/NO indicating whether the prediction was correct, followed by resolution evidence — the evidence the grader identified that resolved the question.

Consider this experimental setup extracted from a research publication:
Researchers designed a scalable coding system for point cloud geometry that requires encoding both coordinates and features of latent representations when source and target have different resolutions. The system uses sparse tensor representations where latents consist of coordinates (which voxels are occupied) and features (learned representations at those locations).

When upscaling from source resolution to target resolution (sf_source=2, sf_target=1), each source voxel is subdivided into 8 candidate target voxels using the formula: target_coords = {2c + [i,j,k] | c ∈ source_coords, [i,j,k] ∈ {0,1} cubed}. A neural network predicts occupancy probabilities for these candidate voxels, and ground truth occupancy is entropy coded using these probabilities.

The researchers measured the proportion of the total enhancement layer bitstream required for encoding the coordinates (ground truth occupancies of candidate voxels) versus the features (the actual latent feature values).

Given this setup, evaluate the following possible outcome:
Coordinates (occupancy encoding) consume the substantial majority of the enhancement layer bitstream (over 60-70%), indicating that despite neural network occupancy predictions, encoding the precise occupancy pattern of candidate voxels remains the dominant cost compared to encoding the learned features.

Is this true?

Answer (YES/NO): NO